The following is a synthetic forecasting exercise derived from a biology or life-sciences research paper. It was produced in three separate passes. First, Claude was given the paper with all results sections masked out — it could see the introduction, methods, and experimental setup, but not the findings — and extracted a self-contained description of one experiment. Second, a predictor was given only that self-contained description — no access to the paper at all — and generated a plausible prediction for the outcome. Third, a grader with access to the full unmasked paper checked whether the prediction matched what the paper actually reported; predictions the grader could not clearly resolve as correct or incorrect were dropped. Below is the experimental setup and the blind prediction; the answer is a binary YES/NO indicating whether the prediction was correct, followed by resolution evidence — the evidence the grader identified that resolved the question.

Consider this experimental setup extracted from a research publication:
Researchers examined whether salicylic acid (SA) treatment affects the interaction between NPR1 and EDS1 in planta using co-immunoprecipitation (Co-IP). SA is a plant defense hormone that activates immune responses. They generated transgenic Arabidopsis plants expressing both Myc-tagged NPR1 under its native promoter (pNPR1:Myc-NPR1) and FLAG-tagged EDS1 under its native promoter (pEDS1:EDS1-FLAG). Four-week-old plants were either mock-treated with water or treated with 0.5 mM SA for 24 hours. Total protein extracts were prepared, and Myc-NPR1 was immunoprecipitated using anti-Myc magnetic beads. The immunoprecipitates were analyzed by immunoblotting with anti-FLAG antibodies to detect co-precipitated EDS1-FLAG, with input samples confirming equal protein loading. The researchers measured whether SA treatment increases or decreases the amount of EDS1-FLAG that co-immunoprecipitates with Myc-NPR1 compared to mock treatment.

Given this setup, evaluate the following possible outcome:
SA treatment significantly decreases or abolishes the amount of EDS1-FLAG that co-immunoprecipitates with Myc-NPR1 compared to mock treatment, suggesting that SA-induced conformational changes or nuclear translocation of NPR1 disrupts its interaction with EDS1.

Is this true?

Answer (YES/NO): NO